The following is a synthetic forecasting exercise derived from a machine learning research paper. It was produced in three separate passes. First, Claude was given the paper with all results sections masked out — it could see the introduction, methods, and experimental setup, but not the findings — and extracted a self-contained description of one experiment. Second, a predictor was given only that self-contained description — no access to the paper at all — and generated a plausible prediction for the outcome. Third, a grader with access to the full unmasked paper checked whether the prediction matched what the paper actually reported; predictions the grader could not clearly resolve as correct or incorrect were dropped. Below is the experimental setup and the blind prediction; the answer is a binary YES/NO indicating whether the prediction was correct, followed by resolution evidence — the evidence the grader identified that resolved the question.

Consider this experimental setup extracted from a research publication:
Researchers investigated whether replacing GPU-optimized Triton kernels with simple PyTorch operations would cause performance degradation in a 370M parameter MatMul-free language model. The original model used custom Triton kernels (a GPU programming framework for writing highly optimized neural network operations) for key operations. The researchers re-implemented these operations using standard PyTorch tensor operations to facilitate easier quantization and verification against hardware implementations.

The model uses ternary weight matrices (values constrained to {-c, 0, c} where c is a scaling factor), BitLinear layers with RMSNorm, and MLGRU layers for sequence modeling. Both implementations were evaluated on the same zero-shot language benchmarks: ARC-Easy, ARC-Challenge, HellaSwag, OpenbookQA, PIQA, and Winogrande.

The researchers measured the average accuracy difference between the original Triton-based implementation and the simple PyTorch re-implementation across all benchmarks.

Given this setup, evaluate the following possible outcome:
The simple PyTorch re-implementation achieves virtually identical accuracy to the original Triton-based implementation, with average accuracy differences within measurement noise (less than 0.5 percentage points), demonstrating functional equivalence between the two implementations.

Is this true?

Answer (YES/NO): YES